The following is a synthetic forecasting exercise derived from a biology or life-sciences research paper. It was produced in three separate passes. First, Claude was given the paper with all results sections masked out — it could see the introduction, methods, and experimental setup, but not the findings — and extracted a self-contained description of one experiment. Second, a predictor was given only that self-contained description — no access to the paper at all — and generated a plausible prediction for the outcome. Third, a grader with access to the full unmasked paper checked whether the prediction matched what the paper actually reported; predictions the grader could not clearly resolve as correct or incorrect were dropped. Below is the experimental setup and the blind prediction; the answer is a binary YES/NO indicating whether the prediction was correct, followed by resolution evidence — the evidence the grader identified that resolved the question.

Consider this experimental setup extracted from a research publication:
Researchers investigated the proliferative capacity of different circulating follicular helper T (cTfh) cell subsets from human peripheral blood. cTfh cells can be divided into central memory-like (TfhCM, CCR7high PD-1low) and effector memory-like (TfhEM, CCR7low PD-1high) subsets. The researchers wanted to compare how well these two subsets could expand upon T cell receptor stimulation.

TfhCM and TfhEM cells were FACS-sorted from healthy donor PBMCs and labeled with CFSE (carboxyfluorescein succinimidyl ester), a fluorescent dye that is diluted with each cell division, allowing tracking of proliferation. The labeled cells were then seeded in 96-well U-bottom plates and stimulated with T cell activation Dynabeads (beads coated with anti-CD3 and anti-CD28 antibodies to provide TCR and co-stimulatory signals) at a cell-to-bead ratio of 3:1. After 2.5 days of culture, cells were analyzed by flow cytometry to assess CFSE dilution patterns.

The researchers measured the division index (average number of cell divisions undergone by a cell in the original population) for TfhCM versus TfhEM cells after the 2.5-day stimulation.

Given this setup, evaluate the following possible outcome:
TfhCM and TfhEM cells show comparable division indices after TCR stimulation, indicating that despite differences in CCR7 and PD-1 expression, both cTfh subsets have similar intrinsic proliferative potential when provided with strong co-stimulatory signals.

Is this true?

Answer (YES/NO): NO